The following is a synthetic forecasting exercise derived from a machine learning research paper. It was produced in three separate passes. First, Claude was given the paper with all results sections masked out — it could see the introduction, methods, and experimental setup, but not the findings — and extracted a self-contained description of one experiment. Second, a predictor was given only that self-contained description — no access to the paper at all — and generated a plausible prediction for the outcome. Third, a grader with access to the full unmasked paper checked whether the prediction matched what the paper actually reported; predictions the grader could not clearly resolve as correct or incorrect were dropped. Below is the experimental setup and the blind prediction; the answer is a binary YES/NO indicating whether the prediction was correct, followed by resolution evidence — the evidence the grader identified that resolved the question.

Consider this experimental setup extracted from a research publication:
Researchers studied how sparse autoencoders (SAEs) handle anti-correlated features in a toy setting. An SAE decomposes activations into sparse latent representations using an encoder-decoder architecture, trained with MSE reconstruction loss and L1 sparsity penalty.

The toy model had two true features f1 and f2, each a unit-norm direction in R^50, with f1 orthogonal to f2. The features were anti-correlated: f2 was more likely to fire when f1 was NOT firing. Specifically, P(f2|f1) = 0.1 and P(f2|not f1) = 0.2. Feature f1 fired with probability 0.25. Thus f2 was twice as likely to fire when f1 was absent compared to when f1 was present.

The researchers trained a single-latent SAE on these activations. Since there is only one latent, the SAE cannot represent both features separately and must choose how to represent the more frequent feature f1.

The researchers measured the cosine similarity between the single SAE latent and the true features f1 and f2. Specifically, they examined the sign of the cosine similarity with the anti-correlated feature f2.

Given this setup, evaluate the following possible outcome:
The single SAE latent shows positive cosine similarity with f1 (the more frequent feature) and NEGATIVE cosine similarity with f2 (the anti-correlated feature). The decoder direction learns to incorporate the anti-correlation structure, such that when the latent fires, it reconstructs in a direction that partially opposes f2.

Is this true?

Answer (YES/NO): YES